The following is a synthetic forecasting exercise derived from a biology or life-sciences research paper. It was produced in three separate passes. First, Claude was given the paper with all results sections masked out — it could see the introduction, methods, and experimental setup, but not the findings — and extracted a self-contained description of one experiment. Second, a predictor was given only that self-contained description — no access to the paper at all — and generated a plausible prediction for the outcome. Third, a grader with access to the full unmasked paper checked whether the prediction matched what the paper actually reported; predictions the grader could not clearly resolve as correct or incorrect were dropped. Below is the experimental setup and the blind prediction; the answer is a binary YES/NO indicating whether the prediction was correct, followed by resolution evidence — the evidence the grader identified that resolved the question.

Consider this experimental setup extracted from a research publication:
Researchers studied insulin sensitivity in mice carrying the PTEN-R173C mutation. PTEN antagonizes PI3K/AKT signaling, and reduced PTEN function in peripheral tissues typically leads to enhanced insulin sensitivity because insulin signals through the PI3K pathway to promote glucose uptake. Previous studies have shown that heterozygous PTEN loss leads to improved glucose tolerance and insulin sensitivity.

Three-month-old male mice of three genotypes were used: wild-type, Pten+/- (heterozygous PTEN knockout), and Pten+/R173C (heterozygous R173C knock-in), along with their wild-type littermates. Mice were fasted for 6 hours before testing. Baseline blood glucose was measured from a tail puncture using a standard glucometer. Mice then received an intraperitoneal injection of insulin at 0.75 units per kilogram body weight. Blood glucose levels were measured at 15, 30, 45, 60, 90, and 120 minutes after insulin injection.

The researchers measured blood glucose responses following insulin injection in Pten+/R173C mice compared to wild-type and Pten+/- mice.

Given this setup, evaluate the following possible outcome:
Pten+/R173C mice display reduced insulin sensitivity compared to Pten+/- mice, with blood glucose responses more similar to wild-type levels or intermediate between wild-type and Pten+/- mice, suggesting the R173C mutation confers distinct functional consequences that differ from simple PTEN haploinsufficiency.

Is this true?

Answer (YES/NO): YES